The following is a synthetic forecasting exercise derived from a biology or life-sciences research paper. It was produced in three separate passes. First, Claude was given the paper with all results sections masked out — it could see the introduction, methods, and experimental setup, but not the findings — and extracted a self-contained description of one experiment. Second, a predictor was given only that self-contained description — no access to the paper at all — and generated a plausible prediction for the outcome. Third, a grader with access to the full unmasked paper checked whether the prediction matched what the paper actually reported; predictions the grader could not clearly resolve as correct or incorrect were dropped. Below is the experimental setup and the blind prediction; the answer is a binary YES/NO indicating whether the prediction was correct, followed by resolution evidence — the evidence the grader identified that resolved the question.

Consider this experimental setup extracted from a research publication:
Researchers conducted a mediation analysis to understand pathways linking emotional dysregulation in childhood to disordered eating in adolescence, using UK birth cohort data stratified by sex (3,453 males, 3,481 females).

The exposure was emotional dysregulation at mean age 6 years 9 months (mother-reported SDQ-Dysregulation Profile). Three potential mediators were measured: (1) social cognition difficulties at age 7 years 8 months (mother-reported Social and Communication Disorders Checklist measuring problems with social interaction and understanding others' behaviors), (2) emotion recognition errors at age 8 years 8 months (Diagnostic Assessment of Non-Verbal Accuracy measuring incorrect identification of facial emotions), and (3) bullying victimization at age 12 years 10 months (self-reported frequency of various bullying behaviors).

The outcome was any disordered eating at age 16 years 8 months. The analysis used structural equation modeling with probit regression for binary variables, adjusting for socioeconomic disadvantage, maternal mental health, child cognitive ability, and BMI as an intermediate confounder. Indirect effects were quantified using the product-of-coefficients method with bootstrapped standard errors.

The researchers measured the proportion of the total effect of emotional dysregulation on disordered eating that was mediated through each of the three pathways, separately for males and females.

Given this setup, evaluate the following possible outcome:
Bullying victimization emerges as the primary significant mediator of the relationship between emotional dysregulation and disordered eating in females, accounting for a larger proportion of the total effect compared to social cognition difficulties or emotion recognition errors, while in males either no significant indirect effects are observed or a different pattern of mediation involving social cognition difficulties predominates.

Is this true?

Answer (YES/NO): NO